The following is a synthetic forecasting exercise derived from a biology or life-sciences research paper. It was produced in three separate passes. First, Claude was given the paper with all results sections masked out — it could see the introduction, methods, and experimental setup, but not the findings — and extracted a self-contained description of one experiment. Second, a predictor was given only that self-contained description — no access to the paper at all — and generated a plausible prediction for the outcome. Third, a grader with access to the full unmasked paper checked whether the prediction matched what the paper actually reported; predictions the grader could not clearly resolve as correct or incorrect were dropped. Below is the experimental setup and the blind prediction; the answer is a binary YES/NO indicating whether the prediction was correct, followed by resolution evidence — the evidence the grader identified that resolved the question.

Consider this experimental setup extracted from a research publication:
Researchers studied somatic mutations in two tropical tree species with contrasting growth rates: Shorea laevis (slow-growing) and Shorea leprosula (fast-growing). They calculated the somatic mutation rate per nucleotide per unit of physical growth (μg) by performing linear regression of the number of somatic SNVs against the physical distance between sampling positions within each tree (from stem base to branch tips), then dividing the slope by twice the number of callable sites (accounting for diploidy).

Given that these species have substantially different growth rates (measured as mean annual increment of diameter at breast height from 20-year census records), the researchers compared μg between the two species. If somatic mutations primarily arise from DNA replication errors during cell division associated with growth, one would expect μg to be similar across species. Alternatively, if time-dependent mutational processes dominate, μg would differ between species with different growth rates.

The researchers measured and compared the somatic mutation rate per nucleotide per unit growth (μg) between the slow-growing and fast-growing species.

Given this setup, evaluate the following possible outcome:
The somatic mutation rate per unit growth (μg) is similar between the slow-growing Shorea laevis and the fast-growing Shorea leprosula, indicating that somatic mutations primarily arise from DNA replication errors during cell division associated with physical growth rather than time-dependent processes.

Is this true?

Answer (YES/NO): NO